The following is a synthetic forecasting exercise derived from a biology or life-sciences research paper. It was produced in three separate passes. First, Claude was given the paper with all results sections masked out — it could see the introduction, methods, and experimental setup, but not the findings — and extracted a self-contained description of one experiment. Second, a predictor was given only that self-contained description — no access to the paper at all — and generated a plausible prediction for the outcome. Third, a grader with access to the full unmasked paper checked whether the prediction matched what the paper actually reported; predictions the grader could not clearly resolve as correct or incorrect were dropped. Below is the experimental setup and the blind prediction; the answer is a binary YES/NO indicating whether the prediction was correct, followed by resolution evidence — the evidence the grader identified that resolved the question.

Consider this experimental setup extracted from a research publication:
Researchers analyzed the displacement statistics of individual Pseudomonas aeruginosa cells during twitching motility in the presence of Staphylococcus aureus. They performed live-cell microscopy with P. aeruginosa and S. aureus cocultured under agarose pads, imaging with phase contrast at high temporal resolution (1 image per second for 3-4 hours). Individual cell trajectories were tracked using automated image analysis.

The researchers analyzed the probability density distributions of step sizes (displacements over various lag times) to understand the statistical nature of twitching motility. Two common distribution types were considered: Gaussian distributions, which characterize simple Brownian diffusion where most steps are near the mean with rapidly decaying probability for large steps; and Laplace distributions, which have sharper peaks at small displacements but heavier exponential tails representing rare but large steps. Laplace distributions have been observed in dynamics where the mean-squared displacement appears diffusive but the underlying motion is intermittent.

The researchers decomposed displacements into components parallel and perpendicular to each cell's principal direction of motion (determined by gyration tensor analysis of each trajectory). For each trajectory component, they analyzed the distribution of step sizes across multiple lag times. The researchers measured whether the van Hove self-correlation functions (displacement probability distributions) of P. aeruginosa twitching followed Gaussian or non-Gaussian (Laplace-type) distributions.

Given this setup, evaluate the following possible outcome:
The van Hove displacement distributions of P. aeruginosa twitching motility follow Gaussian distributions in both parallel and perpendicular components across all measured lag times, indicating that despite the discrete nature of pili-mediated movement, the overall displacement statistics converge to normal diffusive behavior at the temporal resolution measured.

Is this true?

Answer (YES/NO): NO